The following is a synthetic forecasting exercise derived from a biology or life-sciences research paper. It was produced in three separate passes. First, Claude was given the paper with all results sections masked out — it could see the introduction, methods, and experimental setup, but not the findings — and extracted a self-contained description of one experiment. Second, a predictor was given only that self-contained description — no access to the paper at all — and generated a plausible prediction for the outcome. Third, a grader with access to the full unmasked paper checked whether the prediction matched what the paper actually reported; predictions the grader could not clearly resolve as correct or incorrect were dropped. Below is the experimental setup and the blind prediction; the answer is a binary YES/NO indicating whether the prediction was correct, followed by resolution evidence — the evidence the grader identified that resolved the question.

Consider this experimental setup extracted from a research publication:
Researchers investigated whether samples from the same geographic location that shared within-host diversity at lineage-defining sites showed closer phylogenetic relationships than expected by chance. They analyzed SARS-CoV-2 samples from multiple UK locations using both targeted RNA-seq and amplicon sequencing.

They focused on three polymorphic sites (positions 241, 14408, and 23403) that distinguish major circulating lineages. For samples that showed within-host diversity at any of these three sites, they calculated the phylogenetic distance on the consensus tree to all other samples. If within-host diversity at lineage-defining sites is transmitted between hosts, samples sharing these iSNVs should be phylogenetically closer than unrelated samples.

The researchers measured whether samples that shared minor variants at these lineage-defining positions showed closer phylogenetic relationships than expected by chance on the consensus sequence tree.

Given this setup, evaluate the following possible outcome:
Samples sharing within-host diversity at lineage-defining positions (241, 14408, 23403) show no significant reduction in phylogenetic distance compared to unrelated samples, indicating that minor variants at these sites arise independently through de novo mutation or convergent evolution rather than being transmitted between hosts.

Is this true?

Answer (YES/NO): NO